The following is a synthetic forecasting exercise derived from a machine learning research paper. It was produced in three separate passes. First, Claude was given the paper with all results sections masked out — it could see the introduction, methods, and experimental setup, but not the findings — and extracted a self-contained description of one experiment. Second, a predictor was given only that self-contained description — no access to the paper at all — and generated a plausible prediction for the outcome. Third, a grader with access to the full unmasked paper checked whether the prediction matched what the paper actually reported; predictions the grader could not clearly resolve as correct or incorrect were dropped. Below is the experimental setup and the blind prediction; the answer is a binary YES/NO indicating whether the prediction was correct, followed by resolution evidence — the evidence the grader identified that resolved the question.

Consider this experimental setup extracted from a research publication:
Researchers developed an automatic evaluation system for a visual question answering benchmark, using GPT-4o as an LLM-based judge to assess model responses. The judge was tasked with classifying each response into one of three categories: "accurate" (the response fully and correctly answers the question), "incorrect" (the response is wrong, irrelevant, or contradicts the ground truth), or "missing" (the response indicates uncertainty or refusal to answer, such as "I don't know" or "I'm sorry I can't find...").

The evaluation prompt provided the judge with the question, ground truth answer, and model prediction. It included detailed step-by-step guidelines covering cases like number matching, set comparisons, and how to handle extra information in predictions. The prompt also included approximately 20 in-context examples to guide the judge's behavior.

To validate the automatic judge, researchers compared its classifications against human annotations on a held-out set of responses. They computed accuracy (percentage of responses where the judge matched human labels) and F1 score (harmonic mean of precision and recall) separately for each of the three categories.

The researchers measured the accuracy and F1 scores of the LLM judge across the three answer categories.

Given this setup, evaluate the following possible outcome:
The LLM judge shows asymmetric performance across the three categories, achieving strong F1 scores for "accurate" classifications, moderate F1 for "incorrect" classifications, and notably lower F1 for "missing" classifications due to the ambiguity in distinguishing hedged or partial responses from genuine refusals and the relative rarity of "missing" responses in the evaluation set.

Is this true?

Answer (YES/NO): NO